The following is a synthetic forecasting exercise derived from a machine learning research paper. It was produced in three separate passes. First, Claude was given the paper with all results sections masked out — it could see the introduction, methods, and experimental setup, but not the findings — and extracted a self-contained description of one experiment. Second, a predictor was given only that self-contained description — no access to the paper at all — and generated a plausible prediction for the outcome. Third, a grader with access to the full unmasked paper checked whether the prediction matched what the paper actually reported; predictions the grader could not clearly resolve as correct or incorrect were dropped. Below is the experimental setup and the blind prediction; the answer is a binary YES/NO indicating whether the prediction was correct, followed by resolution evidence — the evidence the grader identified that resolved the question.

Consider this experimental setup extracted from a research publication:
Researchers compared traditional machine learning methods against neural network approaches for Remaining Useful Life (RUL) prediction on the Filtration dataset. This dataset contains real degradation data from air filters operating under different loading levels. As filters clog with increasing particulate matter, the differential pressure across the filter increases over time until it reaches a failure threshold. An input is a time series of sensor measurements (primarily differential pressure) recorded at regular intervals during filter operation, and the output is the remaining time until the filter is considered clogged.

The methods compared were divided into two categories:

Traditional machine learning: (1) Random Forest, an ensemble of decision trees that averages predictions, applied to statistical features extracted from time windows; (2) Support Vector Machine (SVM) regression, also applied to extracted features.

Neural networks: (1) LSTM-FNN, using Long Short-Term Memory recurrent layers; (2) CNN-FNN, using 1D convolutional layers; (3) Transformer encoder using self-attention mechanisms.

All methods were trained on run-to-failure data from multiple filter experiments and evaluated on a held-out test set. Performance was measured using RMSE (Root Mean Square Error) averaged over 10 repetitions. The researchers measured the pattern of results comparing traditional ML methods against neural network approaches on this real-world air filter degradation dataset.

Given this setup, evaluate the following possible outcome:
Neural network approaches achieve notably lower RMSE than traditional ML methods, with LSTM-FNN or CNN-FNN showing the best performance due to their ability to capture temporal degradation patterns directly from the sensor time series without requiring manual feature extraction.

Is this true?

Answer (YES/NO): NO